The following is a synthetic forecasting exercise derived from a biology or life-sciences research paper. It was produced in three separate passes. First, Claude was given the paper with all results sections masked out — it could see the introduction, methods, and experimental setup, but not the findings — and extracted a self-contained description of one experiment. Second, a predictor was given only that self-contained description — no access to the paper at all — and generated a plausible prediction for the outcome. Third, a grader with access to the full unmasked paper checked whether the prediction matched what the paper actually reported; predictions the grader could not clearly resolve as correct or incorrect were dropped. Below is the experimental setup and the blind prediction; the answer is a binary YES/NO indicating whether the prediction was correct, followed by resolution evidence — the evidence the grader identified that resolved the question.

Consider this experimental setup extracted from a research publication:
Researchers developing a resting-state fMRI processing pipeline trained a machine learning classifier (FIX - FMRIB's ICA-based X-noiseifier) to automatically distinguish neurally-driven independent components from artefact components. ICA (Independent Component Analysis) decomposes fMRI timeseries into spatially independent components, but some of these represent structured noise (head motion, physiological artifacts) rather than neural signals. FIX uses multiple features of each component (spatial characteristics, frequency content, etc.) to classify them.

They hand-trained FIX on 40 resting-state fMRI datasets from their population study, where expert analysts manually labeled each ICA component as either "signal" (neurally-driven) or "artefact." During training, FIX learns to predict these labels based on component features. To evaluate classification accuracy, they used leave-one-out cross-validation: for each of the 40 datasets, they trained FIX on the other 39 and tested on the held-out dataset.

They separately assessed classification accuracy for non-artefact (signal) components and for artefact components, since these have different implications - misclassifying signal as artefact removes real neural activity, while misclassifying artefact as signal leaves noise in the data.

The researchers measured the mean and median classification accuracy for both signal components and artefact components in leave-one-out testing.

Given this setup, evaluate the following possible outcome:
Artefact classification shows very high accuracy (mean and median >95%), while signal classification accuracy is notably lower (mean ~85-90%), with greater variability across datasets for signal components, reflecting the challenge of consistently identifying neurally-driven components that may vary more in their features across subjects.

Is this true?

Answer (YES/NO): NO